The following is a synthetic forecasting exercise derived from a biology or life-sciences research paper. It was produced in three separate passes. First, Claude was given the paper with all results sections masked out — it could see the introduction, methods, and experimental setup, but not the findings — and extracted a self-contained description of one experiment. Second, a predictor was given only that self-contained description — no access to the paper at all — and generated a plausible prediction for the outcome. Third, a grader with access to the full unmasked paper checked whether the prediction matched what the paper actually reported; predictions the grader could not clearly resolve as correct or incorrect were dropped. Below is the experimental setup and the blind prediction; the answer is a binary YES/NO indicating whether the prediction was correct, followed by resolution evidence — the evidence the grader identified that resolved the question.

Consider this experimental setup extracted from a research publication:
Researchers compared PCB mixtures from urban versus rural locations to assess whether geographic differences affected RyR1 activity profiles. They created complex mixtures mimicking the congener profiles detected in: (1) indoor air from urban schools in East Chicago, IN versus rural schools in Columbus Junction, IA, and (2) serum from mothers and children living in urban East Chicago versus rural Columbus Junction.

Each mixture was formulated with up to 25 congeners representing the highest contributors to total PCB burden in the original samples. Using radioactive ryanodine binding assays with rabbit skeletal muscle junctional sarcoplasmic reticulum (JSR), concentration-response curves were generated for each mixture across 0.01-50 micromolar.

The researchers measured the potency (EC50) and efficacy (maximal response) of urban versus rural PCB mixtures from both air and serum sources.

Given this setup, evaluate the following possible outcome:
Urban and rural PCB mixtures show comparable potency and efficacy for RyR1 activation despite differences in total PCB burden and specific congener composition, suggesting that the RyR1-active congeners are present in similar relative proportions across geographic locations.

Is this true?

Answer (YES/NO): NO